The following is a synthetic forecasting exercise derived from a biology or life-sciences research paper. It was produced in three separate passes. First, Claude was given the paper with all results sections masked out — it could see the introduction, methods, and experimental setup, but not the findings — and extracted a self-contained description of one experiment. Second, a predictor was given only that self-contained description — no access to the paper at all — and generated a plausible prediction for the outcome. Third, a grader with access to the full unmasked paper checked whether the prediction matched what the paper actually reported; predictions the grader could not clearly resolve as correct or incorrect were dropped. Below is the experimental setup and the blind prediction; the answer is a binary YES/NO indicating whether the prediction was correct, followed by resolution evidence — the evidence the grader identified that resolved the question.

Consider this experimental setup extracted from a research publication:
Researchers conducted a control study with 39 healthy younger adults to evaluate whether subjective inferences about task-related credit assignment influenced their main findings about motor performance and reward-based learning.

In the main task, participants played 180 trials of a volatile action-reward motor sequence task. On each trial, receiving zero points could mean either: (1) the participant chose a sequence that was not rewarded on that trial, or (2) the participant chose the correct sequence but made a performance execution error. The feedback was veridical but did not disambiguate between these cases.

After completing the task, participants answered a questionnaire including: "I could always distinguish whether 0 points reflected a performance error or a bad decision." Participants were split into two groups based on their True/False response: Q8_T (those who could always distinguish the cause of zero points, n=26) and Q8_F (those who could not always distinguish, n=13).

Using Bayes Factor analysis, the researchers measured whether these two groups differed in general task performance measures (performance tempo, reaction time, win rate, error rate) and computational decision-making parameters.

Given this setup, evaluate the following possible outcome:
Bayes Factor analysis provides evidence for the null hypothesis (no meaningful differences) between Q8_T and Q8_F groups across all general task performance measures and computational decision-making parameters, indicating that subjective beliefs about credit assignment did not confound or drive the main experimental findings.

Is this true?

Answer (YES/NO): YES